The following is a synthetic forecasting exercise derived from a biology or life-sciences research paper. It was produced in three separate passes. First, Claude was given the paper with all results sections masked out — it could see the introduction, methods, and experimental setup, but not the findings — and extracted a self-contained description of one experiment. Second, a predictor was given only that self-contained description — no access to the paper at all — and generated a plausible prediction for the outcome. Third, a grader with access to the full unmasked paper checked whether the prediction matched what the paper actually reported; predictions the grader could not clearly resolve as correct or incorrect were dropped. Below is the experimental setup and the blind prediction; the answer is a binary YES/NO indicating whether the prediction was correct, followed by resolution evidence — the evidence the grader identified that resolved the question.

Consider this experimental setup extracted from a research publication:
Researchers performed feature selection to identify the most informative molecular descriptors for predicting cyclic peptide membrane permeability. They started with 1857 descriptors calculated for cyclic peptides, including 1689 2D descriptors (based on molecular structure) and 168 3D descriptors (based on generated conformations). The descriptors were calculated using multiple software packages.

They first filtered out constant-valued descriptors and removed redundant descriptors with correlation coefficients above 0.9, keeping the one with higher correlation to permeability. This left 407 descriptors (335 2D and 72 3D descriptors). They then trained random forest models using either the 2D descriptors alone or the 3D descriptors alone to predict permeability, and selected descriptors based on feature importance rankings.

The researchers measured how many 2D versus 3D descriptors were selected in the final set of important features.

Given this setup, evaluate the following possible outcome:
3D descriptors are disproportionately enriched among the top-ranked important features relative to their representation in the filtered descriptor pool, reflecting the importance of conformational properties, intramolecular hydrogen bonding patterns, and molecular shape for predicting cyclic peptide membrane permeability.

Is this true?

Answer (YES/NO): YES